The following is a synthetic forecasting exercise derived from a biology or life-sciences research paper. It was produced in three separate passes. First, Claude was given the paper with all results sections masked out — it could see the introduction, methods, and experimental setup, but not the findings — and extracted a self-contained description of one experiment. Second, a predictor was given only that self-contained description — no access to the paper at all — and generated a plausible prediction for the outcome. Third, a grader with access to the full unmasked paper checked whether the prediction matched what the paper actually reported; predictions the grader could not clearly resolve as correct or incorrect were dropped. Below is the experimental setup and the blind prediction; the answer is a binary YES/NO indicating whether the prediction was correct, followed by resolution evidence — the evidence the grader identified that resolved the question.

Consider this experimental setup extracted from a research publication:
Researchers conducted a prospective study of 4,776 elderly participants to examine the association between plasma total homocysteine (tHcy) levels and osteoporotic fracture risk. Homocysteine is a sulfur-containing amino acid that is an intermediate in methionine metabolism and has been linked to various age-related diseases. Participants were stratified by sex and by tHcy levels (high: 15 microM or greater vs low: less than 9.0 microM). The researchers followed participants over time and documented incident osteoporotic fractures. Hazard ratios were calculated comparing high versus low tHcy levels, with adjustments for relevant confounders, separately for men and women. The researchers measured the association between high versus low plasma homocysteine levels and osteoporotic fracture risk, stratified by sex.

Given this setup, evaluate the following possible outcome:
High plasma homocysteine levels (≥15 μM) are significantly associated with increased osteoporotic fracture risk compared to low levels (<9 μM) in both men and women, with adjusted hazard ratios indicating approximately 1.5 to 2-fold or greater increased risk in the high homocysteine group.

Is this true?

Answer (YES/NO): NO